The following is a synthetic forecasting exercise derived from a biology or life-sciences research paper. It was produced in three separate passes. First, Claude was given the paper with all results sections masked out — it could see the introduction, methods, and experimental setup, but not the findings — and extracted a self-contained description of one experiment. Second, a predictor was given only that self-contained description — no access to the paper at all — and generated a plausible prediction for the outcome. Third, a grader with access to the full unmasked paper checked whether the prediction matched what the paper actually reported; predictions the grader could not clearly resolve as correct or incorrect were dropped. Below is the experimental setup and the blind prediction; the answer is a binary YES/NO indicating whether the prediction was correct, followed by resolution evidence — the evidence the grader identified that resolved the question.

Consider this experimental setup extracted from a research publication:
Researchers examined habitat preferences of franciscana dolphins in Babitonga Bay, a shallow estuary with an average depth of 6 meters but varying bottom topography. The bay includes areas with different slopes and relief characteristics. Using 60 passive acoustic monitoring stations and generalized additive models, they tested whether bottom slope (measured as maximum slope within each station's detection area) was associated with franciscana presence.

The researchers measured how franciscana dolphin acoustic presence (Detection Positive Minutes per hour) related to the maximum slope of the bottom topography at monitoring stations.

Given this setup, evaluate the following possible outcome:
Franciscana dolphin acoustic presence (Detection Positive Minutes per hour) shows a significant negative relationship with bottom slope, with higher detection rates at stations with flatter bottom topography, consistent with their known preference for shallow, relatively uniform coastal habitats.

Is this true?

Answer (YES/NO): YES